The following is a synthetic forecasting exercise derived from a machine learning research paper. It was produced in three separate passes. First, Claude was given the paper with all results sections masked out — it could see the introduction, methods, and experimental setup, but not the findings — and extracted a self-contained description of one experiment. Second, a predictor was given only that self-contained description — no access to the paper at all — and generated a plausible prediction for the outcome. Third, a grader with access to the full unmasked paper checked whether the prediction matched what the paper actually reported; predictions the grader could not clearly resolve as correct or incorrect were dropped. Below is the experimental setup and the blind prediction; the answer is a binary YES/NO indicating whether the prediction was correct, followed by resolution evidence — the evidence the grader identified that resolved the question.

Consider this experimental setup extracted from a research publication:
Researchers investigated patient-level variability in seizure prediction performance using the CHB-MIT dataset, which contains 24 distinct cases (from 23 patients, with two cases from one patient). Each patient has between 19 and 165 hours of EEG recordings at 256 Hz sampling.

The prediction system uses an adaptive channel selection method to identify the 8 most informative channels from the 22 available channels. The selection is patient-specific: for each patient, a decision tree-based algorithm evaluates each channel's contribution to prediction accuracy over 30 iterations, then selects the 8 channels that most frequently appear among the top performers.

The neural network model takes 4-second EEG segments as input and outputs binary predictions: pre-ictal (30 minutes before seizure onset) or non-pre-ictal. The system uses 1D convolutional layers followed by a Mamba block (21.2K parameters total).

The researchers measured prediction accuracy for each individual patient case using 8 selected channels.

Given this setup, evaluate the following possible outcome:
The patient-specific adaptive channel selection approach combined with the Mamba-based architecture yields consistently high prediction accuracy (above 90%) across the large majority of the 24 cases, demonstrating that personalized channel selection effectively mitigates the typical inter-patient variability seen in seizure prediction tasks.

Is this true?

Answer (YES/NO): YES